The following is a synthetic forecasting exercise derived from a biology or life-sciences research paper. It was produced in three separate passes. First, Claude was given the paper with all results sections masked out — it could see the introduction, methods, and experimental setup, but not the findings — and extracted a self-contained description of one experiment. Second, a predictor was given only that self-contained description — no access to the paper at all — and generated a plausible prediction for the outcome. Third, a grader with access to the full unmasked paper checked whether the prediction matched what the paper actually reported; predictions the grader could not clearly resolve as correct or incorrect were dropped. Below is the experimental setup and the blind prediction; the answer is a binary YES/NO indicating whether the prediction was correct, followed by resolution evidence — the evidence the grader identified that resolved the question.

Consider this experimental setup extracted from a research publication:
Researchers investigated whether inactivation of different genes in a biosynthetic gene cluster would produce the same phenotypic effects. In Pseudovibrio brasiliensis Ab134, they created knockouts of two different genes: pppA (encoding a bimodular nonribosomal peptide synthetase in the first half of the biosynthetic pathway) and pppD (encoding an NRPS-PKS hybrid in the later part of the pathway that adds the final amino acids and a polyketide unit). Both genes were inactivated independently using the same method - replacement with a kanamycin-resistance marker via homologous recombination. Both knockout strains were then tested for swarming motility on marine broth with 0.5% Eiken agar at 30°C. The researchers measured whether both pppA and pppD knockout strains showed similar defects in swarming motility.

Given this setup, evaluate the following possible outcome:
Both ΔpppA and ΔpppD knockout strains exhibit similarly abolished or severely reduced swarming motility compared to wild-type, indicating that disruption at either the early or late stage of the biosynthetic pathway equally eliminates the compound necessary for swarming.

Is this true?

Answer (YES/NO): NO